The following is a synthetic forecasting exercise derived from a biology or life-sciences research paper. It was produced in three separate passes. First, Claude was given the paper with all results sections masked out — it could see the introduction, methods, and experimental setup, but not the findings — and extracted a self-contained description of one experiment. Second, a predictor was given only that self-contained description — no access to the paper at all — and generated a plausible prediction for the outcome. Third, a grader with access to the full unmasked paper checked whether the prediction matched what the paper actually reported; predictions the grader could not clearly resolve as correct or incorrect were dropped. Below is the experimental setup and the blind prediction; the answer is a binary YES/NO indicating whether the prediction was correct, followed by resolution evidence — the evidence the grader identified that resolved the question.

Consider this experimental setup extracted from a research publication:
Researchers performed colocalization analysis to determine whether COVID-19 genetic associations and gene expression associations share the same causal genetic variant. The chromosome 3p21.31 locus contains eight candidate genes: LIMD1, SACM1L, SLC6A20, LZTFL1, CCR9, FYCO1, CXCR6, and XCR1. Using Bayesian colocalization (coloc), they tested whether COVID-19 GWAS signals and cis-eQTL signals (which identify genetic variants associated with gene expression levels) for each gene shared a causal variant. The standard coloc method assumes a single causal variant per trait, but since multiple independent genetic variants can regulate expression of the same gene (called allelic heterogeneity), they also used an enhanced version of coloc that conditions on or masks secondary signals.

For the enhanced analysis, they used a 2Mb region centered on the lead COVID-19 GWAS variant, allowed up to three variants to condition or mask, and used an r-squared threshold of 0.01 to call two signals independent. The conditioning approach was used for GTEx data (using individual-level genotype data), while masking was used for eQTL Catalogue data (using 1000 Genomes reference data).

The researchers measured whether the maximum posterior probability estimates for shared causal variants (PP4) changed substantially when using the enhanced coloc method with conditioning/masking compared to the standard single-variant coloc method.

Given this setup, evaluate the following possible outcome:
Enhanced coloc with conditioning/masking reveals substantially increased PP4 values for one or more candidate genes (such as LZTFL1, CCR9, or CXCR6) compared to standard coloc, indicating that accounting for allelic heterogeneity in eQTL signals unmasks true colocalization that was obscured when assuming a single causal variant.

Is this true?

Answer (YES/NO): NO